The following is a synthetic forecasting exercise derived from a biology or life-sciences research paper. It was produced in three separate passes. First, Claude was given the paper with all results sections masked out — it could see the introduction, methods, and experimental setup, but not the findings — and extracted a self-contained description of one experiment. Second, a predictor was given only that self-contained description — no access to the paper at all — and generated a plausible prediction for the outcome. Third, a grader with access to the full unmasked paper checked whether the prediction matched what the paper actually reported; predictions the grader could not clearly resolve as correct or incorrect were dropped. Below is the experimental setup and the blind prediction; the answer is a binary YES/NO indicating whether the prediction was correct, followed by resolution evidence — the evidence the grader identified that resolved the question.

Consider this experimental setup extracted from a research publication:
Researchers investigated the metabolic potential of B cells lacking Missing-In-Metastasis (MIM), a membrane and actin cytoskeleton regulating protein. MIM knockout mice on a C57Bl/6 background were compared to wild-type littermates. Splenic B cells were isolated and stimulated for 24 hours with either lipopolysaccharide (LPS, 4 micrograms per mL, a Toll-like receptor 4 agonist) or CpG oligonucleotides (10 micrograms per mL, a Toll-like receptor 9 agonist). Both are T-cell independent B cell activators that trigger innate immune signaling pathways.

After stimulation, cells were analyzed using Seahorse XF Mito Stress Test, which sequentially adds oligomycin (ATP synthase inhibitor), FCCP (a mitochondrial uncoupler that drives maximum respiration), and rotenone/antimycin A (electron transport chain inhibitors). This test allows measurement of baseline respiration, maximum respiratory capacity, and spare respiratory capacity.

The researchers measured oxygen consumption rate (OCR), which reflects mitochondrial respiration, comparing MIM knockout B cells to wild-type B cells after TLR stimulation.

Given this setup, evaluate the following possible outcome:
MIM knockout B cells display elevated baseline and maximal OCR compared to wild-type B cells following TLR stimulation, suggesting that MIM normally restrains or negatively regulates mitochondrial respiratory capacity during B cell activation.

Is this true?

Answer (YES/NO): YES